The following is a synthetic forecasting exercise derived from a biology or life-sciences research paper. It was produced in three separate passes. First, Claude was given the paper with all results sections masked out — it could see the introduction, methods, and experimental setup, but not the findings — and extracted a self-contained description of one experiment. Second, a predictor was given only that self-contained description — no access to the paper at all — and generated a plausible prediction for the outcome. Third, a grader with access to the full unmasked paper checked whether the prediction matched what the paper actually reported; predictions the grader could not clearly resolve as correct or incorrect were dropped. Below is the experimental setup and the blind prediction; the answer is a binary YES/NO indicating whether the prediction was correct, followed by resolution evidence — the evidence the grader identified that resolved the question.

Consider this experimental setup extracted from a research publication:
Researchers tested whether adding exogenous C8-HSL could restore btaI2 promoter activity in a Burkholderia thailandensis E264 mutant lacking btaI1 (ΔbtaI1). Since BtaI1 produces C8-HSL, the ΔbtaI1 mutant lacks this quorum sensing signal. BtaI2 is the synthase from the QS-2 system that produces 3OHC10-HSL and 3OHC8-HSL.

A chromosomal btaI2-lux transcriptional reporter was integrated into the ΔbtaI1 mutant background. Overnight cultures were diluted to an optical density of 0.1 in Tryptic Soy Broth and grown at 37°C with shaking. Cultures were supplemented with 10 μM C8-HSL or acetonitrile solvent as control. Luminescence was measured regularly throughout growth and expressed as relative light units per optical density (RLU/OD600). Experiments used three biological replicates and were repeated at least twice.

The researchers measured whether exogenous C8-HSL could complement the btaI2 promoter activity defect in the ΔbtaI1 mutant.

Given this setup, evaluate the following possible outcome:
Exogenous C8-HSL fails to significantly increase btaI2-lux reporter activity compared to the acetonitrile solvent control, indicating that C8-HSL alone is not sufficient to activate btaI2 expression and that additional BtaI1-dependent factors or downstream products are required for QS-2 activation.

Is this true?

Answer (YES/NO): NO